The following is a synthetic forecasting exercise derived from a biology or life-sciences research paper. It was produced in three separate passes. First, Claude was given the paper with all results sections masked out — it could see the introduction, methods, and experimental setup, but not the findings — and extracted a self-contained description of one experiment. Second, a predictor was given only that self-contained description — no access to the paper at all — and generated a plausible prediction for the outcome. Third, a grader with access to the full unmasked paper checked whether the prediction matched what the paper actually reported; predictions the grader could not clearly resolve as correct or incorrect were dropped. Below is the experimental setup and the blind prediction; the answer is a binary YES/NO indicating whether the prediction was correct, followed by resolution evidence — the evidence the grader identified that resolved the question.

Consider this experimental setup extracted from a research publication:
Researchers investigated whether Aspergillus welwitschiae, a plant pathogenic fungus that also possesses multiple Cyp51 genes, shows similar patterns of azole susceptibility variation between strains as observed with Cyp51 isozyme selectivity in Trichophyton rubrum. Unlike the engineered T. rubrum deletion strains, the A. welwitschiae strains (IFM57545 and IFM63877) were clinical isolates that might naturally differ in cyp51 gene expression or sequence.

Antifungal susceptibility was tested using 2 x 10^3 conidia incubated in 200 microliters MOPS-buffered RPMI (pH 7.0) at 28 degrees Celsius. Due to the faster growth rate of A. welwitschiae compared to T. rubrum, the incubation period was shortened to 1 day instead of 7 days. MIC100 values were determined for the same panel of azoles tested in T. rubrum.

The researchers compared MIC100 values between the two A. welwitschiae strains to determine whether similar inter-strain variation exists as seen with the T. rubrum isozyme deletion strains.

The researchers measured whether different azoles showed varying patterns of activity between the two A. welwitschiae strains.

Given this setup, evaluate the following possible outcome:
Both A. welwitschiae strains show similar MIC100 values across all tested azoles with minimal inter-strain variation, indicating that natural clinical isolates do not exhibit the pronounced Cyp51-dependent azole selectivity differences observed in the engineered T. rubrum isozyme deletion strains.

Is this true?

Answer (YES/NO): NO